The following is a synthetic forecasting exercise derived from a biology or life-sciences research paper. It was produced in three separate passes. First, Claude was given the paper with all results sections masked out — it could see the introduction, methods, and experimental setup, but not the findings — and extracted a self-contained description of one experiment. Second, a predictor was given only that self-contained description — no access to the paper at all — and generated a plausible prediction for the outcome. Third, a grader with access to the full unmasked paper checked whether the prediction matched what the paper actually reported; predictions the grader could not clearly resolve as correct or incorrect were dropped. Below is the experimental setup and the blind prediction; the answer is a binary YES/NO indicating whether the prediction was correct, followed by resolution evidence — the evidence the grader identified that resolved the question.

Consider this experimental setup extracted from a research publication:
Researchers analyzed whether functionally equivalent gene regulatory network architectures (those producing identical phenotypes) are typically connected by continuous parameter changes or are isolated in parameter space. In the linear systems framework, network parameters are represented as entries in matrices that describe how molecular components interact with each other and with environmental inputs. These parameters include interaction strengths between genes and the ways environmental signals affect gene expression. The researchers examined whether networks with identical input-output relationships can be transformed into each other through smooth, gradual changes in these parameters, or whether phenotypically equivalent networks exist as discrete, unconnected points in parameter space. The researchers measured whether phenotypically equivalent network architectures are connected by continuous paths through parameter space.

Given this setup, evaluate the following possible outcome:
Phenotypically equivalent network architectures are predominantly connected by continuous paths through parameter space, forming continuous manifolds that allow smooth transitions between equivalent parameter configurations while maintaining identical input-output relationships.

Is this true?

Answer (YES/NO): YES